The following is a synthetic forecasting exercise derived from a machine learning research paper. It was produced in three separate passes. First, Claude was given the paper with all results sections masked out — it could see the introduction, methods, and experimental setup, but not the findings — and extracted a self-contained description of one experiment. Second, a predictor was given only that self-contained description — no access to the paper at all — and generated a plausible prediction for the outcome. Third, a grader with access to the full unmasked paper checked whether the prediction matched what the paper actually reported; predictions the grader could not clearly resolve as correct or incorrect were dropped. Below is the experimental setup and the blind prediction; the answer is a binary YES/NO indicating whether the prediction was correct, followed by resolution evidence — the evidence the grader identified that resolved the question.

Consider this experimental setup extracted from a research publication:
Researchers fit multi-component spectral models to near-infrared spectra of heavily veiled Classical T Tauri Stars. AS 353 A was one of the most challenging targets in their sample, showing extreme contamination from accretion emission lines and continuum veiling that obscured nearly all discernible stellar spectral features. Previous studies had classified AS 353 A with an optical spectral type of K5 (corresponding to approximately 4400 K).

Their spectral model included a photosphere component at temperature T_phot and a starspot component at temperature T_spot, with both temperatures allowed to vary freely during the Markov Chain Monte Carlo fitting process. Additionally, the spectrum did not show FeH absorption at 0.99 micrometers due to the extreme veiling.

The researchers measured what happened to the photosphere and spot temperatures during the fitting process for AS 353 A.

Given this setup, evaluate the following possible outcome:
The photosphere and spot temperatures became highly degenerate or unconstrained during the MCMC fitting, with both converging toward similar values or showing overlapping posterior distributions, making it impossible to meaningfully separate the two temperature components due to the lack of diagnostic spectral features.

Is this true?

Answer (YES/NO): YES